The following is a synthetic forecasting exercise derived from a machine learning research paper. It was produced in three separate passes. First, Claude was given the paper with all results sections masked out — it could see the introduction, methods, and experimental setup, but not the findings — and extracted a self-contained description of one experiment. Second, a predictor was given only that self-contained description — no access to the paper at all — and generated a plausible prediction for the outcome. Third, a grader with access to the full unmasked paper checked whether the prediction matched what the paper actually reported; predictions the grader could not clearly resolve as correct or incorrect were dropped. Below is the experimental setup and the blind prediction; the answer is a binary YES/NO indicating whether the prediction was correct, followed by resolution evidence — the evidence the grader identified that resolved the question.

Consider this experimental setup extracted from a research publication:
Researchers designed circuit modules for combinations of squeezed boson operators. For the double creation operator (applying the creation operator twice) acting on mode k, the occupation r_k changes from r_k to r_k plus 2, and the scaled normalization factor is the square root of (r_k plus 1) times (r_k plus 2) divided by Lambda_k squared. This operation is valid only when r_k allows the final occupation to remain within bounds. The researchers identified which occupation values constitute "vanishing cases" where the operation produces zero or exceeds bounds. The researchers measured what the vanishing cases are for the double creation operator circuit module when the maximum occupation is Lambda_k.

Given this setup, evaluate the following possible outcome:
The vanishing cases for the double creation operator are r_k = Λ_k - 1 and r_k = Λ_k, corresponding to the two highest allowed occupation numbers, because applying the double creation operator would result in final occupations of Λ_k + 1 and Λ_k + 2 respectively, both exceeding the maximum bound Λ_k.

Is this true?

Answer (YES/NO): YES